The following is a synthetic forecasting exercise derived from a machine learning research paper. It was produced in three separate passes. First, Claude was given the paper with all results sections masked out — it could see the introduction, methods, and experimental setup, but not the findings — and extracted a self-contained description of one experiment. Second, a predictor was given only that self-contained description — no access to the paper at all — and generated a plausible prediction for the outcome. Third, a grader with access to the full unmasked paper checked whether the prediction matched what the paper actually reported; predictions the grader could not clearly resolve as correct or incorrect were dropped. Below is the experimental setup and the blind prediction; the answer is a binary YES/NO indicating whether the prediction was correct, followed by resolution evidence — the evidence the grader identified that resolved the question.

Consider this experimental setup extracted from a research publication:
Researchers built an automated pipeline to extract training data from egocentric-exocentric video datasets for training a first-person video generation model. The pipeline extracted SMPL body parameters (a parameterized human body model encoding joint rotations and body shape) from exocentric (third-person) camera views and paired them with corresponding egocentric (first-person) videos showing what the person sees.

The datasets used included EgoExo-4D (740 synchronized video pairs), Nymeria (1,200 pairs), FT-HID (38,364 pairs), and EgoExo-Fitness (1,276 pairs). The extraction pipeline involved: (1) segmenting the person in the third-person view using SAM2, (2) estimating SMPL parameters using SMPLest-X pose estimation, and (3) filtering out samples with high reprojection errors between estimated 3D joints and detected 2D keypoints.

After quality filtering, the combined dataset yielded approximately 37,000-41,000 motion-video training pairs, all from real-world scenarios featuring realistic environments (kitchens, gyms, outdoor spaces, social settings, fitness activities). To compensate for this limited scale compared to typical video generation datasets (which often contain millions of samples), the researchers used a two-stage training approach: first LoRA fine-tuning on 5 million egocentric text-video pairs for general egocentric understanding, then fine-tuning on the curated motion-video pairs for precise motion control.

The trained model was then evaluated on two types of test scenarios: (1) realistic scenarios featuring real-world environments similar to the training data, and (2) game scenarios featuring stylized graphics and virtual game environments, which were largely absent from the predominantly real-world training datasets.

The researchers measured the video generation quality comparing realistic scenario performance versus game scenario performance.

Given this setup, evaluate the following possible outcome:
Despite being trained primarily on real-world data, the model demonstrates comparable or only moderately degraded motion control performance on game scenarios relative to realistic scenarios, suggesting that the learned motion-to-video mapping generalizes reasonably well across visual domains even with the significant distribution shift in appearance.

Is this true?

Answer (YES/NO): YES